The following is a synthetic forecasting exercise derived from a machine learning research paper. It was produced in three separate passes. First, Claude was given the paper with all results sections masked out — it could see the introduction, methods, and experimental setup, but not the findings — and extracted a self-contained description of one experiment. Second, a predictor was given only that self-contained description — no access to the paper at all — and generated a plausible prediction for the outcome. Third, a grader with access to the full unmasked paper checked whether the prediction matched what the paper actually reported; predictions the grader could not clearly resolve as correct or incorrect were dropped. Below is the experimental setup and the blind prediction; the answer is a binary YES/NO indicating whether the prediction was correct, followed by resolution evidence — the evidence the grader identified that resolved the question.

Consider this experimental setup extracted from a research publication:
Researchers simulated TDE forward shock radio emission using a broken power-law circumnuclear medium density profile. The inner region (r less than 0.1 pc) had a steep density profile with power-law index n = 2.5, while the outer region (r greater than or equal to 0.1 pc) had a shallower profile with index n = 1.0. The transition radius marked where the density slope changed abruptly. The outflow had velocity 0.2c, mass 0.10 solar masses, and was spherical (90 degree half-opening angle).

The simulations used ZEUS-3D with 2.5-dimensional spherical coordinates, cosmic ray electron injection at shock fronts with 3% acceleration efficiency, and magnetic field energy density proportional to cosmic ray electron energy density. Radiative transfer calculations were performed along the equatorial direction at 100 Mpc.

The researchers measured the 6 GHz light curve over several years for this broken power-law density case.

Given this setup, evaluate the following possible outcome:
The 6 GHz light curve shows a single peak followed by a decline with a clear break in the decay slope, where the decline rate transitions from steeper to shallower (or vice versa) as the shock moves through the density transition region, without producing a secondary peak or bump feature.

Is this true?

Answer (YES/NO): NO